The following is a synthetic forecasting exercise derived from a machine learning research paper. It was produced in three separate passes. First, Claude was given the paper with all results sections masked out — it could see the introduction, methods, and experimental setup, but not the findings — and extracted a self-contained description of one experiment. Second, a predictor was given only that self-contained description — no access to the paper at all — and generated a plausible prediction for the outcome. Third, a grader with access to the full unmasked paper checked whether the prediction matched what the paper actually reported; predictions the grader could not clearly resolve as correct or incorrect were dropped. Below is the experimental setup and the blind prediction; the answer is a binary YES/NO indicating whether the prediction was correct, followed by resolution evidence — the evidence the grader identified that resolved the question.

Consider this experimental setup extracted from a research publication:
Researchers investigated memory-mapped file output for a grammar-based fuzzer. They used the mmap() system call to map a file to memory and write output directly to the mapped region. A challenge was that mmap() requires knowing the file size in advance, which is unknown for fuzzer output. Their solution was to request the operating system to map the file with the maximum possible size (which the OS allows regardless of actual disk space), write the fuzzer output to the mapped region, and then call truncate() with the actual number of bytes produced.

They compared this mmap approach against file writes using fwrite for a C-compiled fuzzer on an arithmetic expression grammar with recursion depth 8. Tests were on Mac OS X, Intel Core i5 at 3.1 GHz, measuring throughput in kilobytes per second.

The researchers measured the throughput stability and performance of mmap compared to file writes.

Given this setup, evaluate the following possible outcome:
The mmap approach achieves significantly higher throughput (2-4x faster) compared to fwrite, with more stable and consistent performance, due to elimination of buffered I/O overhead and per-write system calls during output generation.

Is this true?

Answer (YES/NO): NO